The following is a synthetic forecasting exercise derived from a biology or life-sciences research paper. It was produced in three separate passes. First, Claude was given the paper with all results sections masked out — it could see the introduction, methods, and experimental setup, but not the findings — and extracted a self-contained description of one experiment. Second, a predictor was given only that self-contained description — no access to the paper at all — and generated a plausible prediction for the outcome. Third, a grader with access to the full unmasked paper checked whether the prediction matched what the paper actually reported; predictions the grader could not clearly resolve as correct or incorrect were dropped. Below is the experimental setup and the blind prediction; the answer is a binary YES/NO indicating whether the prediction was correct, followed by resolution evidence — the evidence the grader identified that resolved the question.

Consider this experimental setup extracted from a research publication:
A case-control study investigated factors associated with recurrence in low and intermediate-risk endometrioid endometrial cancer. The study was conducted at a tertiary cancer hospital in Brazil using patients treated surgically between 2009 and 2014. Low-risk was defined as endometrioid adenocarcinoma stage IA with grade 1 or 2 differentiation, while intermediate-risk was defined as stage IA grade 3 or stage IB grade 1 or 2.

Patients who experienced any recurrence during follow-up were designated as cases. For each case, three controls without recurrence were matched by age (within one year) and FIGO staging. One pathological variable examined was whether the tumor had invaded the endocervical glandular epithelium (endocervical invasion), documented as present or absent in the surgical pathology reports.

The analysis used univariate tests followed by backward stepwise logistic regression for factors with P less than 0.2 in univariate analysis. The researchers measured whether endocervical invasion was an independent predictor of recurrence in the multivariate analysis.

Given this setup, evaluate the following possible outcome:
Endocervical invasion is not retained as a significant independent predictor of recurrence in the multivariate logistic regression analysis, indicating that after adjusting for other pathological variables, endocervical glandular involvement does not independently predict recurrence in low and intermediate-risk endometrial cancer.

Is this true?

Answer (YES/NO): YES